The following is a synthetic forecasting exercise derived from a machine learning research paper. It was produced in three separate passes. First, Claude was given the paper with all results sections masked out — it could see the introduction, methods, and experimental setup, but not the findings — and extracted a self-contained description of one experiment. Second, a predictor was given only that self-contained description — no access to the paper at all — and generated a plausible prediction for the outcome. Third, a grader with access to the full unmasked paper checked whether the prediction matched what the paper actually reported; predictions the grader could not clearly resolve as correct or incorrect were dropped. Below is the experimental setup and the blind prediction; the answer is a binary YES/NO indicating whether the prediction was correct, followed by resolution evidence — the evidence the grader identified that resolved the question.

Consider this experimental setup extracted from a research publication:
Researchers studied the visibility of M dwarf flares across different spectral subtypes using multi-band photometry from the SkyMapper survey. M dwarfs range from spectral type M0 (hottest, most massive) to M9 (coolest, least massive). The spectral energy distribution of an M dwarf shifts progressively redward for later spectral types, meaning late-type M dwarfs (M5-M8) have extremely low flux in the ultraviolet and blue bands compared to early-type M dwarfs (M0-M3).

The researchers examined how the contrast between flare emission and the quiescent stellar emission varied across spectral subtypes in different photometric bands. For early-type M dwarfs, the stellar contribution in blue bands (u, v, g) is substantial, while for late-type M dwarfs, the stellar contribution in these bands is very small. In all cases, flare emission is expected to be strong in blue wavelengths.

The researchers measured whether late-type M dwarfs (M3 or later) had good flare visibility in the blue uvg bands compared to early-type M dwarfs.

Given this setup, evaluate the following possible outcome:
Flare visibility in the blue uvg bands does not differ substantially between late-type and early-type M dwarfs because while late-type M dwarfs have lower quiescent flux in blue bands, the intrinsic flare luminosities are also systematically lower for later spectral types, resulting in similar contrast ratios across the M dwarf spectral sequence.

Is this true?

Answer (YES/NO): NO